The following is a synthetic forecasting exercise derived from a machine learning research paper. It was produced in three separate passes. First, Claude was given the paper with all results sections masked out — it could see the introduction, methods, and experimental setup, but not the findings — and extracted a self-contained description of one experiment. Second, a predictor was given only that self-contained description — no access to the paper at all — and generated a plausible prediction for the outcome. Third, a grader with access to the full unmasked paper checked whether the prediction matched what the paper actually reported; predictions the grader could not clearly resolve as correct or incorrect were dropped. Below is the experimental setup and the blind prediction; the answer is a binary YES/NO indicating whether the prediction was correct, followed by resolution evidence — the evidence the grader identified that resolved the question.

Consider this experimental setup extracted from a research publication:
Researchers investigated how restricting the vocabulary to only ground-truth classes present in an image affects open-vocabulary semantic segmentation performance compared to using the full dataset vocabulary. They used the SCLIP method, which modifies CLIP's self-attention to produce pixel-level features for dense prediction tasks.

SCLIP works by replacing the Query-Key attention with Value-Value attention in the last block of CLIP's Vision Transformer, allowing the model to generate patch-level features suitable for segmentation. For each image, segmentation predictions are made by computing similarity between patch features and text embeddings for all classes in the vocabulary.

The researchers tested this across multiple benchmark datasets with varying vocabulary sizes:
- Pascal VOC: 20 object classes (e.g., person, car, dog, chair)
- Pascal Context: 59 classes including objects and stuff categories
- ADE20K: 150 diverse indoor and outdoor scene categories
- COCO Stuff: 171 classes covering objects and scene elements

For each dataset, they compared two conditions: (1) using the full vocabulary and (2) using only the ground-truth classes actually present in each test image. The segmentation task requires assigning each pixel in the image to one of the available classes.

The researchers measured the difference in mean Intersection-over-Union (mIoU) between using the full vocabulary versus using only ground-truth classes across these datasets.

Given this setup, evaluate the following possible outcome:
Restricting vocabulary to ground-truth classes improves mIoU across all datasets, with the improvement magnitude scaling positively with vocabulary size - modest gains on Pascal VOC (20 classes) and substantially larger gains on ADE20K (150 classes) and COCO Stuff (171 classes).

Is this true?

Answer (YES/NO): NO